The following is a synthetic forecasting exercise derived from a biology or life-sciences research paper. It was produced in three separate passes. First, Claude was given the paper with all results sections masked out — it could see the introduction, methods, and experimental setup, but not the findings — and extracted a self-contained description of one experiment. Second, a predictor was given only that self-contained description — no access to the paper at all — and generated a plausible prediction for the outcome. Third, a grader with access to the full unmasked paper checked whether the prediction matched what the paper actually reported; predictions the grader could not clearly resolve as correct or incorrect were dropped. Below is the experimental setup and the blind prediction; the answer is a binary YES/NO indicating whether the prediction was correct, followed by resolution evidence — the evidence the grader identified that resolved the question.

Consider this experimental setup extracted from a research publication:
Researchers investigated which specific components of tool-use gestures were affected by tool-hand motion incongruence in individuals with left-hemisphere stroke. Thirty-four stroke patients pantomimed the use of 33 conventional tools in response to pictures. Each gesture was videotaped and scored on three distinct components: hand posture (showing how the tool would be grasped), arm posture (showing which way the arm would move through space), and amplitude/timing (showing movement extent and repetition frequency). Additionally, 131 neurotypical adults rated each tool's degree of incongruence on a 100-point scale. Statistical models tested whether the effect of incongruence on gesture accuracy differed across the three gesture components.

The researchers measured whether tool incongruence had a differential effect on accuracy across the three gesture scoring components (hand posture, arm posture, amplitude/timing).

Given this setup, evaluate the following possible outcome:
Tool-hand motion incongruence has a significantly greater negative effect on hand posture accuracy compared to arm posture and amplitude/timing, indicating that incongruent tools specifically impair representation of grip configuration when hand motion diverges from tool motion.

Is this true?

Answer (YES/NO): NO